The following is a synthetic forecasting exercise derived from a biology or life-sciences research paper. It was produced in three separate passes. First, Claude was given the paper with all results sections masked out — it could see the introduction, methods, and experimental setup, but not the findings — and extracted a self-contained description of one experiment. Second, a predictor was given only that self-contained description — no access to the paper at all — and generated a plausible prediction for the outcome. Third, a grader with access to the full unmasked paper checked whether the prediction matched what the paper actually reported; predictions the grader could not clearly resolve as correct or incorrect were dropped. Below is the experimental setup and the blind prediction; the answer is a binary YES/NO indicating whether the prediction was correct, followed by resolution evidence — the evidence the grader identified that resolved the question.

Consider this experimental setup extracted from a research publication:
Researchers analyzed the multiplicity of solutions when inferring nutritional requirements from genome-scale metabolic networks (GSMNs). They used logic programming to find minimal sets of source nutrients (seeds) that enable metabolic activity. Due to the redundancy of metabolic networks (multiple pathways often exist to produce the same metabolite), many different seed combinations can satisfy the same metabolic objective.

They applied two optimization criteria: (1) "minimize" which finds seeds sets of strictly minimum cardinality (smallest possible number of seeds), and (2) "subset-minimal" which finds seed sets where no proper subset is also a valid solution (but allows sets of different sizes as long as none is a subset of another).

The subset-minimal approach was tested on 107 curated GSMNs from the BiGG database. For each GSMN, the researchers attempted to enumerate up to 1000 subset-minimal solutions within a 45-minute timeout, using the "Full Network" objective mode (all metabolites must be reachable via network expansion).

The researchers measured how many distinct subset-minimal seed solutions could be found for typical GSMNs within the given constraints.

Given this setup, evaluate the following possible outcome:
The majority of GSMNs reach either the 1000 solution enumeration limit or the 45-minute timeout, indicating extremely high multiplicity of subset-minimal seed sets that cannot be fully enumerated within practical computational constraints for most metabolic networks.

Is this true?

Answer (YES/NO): YES